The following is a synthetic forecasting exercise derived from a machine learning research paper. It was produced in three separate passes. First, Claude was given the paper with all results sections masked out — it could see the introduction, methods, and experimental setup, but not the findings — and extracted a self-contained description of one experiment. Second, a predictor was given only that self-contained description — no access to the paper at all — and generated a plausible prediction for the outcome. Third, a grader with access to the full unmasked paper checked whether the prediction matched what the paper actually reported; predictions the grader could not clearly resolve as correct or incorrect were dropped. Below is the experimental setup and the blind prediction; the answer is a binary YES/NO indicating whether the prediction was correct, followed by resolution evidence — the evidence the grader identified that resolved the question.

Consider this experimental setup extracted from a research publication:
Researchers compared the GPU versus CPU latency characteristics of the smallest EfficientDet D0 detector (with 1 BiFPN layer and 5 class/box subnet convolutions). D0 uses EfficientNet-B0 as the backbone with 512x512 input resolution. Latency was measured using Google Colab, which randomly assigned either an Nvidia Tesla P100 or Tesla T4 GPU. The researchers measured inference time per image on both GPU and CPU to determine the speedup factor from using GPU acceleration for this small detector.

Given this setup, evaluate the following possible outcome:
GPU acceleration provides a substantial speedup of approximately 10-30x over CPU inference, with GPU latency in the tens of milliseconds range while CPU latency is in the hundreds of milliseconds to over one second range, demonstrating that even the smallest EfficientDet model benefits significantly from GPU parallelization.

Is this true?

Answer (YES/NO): YES